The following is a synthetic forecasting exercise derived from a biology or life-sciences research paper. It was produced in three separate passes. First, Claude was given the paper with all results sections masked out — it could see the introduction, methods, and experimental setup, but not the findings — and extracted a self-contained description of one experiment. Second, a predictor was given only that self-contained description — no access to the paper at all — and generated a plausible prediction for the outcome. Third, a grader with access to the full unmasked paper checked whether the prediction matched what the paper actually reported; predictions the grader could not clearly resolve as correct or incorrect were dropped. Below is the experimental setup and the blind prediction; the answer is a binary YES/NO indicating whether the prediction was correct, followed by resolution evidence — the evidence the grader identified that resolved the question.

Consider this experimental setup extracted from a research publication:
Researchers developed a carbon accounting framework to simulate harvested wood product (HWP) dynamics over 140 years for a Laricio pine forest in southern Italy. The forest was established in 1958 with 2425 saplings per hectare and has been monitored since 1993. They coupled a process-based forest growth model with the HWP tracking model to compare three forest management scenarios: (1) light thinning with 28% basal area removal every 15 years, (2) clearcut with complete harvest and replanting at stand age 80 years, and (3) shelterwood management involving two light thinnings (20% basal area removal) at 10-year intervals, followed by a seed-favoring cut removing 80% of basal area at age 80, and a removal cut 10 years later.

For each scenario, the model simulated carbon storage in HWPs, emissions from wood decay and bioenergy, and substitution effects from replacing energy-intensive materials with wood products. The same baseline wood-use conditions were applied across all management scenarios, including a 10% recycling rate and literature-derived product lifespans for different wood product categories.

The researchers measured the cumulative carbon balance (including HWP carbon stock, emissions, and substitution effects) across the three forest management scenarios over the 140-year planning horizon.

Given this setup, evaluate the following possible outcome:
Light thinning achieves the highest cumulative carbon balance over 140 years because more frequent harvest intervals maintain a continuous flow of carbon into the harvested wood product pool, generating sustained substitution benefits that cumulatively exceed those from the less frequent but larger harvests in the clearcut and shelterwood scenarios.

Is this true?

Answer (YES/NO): NO